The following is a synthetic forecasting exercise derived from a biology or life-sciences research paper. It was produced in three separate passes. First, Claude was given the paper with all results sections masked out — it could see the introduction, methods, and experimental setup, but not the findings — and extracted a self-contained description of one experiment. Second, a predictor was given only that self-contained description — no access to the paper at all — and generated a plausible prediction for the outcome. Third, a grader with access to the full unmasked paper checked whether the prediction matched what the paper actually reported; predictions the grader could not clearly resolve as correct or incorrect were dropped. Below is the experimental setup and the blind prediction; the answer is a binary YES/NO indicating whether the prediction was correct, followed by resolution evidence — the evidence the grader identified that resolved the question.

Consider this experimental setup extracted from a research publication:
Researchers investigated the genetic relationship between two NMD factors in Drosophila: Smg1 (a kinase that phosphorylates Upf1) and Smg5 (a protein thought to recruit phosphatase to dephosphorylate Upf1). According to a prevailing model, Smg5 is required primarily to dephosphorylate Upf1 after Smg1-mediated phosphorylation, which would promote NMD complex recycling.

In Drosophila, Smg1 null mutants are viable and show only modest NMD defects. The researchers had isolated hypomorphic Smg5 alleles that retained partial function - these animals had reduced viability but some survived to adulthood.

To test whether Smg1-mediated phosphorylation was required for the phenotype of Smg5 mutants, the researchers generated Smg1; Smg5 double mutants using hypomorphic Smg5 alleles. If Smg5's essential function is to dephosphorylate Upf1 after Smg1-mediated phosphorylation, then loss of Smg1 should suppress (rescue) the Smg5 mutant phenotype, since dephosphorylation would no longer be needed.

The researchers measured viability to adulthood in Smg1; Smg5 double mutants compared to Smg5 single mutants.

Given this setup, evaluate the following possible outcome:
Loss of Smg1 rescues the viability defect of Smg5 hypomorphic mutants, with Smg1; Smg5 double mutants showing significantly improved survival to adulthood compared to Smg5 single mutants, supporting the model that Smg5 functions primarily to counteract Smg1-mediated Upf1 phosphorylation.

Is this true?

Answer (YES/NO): NO